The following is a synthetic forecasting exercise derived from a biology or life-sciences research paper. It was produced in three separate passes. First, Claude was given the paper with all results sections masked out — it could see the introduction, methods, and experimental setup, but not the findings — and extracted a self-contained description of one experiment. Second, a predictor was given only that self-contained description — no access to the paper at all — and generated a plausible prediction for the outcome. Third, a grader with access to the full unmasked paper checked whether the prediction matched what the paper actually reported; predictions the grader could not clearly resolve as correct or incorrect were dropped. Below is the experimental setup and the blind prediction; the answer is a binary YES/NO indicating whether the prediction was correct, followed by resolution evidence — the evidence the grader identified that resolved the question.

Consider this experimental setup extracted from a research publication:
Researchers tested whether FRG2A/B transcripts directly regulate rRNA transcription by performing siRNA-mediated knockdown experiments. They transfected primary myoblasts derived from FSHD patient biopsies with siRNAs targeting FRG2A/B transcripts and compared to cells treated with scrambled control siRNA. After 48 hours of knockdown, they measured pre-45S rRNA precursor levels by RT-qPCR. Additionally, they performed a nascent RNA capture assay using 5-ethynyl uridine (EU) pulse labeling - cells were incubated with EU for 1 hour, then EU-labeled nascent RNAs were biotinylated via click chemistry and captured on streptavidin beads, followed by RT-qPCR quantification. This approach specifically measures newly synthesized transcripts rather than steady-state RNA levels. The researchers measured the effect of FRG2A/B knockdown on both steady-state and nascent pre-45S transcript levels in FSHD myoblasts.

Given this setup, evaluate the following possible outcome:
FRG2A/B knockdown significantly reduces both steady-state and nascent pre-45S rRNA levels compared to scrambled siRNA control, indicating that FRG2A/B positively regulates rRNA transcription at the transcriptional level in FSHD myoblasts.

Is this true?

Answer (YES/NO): NO